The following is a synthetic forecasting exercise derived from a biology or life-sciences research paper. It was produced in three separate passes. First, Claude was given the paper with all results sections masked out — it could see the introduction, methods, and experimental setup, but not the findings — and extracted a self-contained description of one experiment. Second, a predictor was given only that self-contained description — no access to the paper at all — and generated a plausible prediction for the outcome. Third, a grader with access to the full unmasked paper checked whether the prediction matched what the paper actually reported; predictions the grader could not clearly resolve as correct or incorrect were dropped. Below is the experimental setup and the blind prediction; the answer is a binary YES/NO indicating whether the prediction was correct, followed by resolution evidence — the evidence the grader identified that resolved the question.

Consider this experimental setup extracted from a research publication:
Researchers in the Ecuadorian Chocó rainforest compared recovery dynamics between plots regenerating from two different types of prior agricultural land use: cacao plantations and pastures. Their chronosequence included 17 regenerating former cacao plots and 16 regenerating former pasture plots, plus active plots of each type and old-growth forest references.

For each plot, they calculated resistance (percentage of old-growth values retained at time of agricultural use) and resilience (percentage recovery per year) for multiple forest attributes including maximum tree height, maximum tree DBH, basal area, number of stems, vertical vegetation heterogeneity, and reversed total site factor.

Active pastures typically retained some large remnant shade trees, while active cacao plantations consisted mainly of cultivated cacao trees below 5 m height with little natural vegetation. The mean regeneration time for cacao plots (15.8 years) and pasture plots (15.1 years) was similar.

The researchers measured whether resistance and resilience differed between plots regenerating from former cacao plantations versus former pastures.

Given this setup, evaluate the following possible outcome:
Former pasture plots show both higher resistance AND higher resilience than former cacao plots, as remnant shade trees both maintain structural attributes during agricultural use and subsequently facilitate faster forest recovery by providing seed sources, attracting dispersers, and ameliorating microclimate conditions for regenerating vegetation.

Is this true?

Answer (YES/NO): NO